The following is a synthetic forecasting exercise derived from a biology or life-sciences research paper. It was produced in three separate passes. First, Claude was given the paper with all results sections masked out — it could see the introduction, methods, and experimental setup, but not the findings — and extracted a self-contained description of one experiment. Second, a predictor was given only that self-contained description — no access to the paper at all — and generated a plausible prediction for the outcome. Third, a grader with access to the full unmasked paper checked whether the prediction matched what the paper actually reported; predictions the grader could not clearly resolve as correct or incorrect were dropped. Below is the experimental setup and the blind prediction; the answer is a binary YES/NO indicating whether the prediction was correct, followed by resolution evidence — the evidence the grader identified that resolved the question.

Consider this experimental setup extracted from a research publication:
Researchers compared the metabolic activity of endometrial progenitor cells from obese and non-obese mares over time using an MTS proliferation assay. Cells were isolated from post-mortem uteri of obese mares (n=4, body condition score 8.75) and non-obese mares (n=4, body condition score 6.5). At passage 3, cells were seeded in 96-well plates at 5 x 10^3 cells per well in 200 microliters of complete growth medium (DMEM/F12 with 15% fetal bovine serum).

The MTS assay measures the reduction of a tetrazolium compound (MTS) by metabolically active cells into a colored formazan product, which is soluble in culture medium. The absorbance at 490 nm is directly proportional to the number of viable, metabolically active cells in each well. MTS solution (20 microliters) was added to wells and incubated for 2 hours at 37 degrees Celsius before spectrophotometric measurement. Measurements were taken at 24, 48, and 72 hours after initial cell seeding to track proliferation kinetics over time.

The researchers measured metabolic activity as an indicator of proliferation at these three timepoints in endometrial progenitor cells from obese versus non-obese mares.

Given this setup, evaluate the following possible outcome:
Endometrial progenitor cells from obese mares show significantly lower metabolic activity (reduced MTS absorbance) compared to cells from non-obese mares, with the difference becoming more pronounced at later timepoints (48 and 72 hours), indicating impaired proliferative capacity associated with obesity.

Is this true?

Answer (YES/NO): YES